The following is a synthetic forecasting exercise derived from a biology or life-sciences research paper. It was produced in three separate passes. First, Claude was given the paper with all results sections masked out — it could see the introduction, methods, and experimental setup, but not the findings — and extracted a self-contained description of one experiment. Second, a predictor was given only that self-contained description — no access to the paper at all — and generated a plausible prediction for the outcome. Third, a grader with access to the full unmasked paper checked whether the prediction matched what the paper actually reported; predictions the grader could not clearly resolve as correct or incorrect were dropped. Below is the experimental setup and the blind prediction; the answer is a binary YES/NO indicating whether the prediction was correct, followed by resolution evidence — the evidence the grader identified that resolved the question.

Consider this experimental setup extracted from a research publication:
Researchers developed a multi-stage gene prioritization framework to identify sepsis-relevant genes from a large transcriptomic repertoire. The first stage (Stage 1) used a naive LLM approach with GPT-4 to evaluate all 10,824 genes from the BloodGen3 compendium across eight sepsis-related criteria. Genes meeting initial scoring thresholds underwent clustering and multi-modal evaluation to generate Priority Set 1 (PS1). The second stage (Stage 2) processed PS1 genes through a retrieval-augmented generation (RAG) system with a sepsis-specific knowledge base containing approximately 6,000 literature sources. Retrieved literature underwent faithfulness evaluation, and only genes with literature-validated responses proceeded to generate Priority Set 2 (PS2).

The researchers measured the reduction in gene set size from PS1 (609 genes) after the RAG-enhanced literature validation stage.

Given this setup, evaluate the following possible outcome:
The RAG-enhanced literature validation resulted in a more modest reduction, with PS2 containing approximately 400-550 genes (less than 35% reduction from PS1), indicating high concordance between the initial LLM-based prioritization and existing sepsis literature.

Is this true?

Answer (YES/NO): YES